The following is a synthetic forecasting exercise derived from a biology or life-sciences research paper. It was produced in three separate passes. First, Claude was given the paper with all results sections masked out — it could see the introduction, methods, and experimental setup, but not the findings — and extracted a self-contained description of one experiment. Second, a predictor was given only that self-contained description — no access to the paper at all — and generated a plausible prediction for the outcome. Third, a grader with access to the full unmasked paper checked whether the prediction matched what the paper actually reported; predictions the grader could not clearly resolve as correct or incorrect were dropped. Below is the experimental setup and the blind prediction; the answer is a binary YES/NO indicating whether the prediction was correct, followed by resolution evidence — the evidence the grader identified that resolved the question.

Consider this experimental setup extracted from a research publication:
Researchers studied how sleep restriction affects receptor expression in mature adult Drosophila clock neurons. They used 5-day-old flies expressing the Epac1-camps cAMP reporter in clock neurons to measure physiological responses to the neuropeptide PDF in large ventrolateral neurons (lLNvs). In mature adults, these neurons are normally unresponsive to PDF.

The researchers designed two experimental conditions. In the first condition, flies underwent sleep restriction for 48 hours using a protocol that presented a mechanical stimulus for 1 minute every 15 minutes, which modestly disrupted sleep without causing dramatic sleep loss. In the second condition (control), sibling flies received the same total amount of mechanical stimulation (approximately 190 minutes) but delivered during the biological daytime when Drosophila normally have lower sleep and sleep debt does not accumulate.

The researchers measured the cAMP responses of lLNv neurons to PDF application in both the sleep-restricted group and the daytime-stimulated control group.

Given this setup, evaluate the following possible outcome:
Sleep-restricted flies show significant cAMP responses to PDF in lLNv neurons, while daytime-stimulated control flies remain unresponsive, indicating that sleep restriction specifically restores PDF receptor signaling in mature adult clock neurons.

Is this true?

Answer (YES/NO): YES